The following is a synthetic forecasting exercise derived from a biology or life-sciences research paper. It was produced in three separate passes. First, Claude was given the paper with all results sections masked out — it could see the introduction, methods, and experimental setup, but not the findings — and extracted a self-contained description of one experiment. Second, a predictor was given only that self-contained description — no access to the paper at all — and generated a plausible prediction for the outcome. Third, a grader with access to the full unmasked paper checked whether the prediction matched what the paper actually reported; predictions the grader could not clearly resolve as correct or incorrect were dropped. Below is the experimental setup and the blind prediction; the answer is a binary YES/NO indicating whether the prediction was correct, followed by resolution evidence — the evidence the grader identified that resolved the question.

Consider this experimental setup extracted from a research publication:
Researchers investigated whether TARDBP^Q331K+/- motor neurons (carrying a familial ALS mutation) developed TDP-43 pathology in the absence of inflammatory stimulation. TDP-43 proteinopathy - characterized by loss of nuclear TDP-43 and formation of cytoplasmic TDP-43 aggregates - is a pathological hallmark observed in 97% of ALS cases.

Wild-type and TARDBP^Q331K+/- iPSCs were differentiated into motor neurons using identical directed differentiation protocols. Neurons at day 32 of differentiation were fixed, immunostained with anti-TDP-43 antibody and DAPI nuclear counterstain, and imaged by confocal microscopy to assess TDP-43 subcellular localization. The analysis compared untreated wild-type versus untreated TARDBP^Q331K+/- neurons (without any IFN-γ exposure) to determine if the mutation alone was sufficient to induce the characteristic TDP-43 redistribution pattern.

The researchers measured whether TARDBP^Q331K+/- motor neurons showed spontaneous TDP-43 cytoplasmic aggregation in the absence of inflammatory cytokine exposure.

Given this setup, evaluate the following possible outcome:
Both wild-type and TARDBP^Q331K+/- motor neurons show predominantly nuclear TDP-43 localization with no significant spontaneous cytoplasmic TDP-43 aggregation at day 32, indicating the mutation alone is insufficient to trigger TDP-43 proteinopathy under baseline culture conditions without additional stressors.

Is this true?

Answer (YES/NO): YES